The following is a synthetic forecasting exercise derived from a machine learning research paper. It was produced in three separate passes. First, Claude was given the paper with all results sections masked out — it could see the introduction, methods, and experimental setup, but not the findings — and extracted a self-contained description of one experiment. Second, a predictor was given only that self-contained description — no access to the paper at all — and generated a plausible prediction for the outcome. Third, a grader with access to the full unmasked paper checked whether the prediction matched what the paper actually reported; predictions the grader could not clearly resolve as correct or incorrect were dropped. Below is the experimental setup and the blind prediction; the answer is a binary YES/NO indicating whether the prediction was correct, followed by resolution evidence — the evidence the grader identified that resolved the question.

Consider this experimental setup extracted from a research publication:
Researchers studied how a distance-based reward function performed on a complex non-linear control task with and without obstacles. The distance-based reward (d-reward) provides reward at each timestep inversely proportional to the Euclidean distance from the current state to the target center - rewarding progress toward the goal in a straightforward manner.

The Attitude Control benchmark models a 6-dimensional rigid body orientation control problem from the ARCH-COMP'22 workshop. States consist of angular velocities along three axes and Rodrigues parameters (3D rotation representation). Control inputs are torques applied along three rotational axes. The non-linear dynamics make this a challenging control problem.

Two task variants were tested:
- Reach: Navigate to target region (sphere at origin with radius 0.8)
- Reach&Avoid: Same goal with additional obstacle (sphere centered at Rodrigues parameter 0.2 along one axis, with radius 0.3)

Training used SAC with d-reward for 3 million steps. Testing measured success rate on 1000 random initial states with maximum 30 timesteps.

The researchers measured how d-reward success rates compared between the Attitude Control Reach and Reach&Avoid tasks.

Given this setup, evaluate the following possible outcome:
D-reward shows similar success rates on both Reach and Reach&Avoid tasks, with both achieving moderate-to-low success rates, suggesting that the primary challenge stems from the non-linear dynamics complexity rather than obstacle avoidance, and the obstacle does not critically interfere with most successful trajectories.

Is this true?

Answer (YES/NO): NO